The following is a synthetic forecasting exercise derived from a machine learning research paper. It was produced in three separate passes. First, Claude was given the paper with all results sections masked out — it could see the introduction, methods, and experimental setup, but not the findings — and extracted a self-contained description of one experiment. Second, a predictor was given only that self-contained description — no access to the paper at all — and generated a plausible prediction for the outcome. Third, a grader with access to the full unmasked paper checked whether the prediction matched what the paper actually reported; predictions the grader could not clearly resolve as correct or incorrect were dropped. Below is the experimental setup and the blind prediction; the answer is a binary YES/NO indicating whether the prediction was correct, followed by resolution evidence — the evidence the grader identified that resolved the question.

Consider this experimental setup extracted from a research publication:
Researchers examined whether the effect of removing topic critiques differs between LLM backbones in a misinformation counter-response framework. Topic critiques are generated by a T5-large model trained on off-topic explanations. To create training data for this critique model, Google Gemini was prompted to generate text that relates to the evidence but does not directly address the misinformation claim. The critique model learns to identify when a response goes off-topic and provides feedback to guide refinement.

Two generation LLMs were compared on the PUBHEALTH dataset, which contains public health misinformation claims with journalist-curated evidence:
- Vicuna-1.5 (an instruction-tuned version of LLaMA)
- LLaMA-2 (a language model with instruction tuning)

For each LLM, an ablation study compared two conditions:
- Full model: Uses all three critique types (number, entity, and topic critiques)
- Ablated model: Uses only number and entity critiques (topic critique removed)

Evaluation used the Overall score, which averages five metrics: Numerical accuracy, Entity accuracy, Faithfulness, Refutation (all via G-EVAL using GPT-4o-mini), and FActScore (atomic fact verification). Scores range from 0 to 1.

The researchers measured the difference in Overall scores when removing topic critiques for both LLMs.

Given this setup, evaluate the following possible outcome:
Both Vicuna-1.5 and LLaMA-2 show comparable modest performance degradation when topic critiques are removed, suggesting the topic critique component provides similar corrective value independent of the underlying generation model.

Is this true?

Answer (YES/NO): NO